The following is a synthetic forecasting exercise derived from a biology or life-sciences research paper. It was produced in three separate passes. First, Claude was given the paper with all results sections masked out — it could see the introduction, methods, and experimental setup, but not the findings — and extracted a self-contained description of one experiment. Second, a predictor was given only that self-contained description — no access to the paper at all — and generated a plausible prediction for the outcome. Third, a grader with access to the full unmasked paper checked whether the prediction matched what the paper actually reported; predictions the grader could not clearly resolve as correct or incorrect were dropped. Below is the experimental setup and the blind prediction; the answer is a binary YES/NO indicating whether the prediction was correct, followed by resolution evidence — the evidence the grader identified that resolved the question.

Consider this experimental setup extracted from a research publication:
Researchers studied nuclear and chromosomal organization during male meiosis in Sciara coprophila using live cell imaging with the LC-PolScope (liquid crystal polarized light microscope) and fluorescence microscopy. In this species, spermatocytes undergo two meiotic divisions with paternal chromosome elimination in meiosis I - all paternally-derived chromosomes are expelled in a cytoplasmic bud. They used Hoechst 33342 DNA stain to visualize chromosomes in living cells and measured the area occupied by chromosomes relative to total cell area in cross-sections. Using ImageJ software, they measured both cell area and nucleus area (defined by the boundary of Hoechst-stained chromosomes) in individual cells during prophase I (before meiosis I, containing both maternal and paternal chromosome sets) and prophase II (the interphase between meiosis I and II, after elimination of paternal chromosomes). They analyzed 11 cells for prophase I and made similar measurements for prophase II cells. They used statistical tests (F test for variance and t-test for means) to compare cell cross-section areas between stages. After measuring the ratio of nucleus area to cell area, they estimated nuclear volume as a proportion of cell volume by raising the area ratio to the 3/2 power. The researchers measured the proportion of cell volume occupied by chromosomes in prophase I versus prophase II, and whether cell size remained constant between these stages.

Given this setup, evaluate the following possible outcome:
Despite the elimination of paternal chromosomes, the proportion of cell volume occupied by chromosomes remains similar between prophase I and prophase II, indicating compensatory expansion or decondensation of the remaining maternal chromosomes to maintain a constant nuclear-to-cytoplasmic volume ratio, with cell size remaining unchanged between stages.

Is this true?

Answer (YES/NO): NO